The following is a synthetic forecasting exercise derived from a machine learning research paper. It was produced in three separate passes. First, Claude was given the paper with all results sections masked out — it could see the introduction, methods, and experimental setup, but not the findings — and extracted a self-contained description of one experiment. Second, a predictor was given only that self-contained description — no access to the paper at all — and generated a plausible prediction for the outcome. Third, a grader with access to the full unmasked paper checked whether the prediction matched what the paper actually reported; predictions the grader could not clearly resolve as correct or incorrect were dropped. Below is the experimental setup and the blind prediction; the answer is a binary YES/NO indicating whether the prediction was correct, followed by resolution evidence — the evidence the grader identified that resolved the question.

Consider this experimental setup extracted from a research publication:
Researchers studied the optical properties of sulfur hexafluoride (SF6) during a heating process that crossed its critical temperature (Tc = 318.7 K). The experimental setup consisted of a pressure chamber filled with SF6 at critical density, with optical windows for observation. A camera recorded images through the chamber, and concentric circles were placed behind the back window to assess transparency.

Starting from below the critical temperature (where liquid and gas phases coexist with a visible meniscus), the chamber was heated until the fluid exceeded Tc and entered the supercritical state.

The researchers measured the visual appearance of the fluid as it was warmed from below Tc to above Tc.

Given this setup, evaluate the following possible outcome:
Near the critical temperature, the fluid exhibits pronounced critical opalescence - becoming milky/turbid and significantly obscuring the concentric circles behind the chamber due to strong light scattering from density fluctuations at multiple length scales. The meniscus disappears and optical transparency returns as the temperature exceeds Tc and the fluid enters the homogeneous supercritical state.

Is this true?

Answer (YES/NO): NO